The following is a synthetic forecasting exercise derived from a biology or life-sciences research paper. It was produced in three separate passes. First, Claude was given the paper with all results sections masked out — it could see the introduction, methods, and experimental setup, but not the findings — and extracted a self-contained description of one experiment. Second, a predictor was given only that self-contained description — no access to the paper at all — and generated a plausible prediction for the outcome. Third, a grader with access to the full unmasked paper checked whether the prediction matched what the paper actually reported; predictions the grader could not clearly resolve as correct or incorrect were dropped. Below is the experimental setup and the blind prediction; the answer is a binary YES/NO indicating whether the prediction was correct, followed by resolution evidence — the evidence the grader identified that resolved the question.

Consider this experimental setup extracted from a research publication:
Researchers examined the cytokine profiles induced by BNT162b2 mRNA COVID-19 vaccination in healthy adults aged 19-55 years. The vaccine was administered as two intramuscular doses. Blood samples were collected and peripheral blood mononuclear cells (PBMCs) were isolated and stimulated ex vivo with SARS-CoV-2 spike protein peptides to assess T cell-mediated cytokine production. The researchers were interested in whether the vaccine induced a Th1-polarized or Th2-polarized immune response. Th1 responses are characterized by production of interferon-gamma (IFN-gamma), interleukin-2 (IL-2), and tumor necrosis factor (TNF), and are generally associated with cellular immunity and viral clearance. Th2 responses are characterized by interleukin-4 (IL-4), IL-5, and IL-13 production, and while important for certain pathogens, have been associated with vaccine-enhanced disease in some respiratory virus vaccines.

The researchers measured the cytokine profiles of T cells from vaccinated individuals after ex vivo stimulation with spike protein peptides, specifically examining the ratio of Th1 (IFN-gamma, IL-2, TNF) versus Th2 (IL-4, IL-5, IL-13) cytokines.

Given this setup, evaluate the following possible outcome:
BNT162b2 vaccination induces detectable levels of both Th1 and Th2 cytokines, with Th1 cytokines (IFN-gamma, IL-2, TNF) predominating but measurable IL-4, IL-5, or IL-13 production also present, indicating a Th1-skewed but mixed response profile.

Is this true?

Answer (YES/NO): NO